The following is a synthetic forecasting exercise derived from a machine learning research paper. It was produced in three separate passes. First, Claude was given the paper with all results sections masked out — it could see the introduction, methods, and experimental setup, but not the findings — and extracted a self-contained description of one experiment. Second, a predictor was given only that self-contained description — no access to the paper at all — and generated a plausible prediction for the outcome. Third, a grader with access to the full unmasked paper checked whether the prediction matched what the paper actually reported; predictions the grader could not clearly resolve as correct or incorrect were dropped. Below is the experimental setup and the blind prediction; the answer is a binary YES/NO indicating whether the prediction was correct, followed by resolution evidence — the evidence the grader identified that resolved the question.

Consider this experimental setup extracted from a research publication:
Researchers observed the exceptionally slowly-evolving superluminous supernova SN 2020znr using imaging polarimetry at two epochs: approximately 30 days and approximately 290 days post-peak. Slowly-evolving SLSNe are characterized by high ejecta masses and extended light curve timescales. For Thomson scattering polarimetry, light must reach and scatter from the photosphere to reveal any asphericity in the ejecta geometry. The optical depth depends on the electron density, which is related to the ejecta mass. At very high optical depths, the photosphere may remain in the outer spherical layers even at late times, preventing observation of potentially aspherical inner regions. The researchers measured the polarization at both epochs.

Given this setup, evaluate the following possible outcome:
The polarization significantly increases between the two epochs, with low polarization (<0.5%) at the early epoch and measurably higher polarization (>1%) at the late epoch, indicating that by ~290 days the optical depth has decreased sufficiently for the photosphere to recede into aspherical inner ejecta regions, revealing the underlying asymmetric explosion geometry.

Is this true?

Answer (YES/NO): NO